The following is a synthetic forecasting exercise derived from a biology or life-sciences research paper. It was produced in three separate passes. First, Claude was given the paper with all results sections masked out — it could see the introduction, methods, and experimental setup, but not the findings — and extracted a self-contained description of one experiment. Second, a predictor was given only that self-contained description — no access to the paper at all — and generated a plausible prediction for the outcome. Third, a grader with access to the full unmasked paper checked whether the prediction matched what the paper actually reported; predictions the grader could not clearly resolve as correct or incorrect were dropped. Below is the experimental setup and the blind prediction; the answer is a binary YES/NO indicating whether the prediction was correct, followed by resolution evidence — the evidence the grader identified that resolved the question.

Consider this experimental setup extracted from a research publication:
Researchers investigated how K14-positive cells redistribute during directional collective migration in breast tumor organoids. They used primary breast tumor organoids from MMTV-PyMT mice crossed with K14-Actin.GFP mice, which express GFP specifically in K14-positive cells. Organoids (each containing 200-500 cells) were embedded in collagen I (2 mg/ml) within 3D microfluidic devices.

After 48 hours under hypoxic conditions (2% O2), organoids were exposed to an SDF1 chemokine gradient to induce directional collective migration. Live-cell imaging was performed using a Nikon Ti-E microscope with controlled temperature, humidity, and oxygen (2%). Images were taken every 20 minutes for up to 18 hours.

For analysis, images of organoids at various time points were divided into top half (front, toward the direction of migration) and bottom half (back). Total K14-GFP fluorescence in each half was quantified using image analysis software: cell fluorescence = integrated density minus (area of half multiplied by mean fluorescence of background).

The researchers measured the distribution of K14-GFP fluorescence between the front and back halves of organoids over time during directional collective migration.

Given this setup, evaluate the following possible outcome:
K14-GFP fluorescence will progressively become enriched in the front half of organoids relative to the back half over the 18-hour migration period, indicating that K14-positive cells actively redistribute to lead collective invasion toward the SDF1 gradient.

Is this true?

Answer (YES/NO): YES